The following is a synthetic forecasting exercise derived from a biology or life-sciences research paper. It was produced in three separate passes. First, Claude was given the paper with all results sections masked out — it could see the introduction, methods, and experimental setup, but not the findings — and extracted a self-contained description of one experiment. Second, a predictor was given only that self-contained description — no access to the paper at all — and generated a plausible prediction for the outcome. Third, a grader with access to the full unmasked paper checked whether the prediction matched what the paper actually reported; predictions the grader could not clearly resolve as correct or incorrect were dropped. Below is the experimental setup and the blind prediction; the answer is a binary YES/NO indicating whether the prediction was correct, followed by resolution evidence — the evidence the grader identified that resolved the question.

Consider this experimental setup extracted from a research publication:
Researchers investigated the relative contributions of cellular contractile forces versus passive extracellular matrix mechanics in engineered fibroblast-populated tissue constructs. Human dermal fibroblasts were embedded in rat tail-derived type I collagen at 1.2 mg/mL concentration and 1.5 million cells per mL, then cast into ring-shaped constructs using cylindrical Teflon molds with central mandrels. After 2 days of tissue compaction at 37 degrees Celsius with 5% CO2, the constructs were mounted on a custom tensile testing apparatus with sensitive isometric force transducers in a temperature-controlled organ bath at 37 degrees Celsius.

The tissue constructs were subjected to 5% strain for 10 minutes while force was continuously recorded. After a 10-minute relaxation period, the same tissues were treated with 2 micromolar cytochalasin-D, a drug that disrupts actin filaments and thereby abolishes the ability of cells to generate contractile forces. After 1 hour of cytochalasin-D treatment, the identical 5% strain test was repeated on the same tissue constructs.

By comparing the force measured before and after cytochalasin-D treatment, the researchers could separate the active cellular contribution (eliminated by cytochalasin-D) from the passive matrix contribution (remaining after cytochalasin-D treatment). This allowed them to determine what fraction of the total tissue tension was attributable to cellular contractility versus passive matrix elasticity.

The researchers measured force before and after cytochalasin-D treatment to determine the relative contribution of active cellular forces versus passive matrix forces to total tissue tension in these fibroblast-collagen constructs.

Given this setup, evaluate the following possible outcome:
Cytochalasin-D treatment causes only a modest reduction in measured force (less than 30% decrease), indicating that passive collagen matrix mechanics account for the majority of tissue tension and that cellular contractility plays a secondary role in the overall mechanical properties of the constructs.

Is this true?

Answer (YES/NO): NO